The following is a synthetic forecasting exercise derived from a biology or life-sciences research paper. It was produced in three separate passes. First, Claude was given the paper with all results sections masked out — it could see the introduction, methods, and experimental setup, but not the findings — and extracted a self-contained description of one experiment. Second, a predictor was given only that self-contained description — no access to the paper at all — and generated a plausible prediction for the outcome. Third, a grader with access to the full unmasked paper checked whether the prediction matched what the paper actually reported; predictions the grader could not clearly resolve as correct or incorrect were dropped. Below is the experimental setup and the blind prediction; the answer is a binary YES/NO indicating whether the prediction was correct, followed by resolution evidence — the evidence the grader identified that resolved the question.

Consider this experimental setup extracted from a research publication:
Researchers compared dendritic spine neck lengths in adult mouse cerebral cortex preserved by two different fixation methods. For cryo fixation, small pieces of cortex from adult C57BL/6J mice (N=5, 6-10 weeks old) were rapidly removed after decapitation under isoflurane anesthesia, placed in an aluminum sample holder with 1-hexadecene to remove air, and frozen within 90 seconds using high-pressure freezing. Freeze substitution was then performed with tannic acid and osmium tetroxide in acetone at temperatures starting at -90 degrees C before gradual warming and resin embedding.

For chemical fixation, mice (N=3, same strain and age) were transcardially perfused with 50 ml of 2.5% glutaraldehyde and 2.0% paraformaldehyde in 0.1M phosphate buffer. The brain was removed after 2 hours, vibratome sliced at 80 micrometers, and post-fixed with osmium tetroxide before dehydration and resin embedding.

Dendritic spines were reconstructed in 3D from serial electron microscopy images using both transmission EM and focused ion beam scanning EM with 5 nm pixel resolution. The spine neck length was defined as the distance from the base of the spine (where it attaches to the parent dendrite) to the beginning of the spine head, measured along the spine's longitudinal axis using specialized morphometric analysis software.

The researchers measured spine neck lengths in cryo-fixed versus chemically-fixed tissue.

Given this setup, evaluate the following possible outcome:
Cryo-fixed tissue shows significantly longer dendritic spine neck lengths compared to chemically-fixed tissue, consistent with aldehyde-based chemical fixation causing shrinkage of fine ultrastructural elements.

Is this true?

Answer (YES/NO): NO